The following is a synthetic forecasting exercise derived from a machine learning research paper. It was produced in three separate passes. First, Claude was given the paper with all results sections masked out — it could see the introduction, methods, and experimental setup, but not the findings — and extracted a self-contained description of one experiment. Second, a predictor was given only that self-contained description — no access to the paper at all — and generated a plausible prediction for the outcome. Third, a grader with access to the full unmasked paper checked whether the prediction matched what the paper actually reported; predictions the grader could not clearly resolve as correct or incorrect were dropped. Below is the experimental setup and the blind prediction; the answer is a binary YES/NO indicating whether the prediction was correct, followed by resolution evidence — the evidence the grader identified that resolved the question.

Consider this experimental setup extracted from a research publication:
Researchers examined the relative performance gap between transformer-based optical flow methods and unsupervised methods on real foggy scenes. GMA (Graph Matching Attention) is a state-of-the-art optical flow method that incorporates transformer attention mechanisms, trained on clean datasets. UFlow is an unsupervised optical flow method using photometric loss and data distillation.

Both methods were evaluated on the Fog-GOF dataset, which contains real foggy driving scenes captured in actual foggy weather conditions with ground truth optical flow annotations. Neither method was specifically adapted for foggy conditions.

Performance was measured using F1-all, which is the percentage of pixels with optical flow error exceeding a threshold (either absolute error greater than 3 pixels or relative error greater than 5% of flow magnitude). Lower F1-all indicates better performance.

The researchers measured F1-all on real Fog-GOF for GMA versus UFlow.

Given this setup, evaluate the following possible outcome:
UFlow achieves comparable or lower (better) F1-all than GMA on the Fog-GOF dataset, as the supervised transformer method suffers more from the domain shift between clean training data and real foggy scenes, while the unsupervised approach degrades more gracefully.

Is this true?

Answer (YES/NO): NO